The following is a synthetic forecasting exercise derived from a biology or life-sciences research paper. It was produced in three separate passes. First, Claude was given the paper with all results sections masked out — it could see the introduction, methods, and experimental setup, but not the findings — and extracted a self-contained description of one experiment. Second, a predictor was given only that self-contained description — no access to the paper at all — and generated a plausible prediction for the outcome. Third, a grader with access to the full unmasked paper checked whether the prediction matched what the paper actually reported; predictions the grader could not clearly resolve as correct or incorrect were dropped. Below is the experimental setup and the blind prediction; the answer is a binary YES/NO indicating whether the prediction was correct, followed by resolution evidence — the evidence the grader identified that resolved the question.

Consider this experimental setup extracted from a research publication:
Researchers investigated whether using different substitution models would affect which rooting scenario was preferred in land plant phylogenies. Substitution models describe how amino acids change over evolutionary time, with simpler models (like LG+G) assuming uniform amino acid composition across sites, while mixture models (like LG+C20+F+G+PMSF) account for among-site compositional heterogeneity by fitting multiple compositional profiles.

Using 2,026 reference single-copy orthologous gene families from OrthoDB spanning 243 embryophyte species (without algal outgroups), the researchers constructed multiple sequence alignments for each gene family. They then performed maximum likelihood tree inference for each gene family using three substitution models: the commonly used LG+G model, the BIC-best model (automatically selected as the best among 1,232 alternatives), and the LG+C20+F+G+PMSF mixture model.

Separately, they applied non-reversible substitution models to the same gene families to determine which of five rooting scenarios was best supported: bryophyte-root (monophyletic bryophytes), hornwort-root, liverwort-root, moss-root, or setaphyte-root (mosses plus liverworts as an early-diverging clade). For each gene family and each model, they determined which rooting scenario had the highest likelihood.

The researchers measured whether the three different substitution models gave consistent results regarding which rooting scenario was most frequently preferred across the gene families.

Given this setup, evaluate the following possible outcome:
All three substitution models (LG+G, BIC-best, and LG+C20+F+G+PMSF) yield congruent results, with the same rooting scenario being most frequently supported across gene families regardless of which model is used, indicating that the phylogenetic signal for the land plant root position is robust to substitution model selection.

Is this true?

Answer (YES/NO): YES